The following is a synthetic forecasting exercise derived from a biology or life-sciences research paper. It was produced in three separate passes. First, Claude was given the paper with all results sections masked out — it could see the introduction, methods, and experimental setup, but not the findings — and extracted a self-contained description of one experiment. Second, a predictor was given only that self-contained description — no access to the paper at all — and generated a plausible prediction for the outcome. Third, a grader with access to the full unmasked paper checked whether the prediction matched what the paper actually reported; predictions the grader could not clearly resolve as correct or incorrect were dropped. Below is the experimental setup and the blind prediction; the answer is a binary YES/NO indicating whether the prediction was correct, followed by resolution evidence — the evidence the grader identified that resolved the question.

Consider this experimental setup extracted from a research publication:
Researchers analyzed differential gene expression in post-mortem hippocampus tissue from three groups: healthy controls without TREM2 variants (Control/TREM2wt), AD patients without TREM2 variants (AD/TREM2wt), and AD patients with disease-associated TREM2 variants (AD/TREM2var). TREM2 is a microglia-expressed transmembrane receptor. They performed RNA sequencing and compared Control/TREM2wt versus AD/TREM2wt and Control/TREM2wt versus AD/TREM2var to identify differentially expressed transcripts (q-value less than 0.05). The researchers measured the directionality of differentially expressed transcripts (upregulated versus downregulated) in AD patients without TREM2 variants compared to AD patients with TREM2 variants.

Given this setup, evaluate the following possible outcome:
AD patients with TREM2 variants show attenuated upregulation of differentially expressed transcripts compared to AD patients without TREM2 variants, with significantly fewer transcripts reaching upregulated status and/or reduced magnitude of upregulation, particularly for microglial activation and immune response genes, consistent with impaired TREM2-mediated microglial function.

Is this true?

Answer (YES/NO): YES